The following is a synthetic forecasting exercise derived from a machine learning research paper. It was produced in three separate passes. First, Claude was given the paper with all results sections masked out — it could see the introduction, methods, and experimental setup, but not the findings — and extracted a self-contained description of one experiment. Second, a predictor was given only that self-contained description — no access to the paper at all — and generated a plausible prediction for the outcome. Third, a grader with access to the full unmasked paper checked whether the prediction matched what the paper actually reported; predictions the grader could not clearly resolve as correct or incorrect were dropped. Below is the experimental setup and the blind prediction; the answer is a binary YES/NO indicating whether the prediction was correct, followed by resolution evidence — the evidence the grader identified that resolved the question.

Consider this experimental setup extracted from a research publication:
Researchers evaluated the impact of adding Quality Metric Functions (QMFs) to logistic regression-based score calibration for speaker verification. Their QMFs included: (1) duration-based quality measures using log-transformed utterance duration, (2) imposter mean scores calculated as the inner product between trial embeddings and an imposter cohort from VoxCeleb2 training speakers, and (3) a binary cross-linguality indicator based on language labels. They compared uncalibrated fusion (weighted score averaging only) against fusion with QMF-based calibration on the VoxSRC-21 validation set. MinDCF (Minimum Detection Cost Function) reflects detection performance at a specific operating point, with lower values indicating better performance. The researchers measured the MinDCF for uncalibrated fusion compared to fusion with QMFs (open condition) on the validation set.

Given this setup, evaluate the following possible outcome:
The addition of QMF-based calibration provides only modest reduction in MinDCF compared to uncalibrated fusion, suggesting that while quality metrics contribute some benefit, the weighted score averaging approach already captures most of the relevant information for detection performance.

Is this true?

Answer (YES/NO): NO